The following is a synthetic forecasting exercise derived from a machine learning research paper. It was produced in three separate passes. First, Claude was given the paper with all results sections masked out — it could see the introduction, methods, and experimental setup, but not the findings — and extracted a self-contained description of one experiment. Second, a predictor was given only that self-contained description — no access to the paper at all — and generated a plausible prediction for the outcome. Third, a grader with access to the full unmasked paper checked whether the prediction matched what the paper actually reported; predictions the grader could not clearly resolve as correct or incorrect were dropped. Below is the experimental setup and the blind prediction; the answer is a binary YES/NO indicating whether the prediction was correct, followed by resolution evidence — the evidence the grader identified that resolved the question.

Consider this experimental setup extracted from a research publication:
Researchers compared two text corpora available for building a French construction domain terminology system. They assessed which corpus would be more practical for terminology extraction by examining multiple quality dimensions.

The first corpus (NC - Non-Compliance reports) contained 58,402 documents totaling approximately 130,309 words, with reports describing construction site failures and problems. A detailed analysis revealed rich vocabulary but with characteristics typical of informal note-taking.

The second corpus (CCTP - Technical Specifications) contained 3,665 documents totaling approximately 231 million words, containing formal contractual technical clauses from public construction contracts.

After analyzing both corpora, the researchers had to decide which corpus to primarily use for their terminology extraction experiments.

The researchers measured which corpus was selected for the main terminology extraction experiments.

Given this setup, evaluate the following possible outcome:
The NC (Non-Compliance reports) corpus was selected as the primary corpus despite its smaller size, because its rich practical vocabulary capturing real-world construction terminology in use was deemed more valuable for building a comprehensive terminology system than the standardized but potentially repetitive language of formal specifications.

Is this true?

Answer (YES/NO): NO